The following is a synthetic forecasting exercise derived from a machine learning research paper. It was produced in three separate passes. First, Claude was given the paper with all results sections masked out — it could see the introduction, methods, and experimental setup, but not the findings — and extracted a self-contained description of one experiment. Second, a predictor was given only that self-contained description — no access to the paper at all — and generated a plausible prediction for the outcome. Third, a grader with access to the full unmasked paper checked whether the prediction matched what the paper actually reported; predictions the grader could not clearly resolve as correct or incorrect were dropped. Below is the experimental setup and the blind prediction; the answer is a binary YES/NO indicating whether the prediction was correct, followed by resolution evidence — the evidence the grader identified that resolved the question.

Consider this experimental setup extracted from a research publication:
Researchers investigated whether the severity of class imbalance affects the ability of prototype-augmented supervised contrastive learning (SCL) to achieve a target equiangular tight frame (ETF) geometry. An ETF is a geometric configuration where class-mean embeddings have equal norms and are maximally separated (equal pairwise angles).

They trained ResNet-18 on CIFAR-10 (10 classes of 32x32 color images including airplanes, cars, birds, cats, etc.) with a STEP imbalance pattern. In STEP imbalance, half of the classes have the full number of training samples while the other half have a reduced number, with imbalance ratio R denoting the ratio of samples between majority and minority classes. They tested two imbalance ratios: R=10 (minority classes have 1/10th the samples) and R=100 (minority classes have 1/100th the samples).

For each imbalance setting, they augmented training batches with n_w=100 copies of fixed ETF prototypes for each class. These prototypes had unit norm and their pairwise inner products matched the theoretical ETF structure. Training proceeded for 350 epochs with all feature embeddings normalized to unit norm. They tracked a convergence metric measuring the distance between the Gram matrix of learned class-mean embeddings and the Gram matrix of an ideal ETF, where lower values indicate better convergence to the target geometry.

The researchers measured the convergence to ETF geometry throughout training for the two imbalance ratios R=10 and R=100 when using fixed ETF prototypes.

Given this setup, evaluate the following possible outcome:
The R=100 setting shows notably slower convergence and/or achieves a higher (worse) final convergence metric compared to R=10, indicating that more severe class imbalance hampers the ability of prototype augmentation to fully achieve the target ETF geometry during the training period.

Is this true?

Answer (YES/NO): NO